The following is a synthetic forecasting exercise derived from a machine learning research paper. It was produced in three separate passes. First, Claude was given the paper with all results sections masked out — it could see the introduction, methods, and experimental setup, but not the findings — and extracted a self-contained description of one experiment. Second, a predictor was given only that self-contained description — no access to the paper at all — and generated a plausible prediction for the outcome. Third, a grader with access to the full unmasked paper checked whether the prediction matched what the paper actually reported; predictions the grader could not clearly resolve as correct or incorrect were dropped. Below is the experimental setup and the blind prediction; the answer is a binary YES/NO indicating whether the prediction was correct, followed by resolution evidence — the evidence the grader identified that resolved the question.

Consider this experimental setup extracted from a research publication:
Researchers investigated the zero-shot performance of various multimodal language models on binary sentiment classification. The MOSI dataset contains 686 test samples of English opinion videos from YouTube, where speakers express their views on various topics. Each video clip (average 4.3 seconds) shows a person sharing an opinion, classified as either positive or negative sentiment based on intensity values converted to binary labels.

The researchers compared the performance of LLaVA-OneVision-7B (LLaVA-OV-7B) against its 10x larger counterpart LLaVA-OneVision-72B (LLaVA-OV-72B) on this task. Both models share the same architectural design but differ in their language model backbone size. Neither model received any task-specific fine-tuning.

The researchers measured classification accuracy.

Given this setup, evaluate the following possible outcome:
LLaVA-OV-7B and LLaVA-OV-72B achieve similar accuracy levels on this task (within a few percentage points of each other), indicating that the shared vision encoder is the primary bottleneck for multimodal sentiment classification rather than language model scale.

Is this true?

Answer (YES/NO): YES